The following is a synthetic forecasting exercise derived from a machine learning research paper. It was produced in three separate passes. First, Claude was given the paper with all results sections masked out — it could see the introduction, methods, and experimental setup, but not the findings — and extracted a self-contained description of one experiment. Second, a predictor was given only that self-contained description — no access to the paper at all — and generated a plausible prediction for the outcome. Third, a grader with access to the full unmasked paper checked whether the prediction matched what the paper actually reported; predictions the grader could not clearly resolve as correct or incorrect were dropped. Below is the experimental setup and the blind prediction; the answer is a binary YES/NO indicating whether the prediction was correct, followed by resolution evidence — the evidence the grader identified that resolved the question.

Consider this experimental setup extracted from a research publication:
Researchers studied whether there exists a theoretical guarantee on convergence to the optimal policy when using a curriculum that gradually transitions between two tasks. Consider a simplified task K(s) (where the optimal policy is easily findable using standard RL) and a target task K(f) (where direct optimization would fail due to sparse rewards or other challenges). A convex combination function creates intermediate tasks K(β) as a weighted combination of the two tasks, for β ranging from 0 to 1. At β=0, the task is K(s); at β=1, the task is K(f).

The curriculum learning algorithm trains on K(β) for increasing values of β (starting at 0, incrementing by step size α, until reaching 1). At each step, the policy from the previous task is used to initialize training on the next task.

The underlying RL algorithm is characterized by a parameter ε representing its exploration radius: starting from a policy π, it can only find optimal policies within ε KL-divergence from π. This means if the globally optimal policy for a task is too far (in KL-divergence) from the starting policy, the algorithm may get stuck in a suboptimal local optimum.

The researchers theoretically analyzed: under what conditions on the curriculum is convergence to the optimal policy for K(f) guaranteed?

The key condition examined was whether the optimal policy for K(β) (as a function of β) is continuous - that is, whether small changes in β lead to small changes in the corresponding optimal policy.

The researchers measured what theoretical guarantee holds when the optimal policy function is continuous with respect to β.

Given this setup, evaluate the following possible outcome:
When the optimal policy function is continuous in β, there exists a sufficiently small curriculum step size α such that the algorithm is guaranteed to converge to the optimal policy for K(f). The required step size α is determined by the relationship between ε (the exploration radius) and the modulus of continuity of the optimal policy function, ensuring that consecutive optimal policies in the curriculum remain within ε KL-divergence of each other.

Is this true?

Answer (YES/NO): YES